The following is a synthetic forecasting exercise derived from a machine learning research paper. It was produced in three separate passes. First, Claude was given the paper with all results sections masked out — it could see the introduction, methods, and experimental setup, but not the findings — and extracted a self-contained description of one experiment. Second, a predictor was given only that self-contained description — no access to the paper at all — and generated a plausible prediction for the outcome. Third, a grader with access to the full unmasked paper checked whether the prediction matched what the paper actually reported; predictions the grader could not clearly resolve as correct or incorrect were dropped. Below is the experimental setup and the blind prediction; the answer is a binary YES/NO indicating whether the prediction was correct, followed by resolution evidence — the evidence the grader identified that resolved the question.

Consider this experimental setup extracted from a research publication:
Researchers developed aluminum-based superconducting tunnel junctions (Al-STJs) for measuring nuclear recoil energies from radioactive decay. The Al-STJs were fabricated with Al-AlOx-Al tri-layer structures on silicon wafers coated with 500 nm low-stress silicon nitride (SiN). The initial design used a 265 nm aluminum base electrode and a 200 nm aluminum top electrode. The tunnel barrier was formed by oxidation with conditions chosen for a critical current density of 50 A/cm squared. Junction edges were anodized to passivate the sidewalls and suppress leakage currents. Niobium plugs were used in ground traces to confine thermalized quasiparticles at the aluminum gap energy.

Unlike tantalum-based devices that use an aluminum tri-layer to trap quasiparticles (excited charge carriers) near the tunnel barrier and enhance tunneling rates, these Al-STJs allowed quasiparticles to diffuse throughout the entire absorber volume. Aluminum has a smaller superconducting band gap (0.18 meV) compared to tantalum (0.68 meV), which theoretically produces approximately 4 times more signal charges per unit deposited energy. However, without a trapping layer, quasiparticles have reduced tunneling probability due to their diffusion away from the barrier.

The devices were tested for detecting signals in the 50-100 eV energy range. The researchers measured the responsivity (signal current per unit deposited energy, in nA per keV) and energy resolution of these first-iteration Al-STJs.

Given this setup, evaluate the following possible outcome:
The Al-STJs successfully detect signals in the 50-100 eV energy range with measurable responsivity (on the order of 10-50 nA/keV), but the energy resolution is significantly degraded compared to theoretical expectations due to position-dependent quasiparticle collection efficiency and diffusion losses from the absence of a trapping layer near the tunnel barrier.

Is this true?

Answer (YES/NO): NO